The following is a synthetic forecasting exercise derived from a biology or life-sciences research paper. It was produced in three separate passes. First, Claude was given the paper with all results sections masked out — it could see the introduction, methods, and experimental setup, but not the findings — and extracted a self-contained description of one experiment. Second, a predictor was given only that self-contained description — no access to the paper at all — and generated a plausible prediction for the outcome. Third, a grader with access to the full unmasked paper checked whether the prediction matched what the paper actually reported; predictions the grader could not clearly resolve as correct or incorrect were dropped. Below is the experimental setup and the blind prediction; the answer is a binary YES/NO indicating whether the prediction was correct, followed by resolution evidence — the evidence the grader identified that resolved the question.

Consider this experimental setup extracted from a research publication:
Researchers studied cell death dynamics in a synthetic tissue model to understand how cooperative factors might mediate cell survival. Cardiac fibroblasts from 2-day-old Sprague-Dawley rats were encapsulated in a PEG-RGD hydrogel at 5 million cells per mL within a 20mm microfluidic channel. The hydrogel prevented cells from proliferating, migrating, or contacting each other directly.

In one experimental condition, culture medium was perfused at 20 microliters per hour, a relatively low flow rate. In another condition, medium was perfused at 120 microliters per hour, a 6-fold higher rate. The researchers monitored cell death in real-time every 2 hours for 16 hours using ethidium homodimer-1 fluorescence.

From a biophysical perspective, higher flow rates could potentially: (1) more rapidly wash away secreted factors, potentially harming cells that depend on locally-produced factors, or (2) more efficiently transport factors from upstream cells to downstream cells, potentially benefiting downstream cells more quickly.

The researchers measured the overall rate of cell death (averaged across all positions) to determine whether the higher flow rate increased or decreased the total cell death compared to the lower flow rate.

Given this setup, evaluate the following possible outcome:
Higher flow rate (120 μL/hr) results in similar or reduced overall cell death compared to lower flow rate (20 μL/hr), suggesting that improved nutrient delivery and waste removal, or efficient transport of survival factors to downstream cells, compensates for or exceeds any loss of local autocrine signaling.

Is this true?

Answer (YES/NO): NO